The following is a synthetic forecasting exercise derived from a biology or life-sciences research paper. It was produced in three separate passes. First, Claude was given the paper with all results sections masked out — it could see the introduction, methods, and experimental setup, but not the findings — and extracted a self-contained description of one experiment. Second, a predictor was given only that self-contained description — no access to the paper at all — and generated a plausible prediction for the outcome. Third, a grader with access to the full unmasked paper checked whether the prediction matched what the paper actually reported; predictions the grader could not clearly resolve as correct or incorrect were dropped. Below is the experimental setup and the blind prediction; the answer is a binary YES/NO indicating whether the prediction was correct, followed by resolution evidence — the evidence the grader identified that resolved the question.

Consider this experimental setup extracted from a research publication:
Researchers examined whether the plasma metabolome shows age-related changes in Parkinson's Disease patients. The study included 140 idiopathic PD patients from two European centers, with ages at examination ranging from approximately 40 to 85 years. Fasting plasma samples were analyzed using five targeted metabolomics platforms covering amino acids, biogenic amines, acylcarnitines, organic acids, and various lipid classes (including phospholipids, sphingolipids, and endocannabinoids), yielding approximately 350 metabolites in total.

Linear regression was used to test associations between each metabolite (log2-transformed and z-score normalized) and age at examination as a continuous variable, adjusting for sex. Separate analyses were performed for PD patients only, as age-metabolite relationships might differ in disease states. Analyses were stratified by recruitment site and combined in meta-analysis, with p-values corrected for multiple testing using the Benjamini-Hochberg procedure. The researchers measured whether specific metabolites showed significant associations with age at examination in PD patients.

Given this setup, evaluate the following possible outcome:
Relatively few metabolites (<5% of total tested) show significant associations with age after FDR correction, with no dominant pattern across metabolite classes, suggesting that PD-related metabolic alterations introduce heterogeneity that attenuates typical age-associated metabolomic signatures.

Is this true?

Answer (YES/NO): NO